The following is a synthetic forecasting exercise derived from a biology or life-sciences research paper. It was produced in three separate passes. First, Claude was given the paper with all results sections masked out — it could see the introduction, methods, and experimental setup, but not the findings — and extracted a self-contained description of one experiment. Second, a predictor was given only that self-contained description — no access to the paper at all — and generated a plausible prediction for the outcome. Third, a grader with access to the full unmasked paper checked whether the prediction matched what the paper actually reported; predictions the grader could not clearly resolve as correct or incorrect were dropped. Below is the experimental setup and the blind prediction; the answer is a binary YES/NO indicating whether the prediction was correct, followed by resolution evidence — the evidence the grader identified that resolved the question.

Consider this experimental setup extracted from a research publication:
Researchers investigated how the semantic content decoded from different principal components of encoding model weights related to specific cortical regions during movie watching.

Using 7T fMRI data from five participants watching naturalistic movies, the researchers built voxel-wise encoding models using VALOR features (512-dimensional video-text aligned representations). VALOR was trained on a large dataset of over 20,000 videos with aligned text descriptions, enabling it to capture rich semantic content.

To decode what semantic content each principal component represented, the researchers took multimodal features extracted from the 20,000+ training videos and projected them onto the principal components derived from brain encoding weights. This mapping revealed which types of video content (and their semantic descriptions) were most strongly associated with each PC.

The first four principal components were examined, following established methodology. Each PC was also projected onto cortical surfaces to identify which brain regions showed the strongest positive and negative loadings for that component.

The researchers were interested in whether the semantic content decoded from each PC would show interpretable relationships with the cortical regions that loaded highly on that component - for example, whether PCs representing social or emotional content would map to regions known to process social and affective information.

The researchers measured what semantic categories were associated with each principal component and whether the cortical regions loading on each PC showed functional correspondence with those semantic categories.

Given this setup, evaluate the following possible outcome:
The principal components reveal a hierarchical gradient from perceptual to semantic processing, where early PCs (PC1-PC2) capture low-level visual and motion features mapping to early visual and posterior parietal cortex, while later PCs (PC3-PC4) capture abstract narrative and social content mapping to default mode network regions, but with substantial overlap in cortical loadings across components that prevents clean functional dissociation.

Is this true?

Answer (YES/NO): NO